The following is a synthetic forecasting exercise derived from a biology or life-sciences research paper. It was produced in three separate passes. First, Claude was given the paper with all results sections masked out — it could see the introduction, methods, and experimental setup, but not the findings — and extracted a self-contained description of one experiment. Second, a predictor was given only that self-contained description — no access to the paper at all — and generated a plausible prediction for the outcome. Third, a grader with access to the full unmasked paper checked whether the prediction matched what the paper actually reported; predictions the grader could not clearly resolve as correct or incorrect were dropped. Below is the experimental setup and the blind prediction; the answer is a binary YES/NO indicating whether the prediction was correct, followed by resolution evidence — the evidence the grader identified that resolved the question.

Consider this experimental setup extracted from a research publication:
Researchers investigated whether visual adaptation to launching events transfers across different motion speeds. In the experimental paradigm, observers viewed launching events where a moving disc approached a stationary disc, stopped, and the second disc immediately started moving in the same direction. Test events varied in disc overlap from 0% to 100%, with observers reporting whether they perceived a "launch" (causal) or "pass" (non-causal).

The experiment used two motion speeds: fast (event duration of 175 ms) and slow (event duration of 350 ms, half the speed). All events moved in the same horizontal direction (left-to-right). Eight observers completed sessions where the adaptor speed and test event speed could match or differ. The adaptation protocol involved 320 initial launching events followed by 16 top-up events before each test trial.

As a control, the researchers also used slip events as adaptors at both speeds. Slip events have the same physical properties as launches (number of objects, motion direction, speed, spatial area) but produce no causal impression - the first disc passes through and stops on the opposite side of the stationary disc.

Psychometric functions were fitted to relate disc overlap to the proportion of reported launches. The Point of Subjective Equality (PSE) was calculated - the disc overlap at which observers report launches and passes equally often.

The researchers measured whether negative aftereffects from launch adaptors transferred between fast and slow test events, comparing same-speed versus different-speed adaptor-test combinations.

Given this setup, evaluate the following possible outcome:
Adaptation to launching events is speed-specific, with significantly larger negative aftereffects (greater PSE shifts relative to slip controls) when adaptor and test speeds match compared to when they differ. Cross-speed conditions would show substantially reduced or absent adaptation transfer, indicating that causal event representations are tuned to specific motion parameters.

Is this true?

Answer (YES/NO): NO